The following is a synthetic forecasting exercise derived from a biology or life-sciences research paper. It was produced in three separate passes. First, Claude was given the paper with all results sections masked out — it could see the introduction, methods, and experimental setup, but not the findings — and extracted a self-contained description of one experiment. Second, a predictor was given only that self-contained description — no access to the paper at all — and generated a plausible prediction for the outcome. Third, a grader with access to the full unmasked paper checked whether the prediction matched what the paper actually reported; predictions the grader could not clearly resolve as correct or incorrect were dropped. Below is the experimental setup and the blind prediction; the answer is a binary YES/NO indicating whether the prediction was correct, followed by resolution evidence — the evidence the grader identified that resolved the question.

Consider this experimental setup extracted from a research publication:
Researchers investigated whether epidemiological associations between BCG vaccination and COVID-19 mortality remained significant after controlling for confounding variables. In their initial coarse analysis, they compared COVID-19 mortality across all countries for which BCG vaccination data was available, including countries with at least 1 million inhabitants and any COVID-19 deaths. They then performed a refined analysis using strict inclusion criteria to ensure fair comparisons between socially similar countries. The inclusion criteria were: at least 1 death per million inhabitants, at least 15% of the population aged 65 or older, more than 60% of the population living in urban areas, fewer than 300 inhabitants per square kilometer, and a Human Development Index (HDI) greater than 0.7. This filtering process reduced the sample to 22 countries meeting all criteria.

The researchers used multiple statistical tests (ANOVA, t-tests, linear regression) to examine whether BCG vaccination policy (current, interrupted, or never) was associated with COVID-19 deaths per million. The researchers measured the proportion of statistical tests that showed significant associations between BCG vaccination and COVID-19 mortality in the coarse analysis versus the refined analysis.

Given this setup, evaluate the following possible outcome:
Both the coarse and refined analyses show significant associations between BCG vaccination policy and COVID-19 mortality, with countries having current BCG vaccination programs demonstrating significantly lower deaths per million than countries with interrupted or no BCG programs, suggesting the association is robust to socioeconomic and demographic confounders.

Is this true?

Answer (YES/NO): NO